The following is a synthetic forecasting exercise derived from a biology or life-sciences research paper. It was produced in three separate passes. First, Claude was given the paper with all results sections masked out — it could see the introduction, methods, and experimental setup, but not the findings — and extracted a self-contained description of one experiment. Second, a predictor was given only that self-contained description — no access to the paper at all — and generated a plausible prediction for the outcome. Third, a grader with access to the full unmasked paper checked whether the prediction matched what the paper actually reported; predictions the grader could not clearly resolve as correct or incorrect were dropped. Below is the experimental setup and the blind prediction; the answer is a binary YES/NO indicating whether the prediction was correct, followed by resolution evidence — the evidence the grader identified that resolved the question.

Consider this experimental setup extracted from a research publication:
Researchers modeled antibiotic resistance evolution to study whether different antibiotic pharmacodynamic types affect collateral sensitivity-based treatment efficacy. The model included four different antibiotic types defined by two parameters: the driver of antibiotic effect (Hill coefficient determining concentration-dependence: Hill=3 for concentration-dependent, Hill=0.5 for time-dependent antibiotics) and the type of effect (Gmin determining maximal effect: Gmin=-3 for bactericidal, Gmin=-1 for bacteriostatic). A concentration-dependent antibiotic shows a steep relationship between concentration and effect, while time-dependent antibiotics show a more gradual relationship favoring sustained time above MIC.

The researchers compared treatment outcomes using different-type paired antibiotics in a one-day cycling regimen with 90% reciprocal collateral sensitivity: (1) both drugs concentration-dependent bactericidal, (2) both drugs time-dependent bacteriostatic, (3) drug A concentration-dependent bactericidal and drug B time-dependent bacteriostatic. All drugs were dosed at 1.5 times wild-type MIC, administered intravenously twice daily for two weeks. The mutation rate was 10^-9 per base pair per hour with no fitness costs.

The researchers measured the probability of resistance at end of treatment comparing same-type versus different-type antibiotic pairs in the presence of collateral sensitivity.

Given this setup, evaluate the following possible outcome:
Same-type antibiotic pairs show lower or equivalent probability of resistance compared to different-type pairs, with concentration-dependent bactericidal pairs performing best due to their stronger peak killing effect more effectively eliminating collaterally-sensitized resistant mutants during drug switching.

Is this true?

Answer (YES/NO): NO